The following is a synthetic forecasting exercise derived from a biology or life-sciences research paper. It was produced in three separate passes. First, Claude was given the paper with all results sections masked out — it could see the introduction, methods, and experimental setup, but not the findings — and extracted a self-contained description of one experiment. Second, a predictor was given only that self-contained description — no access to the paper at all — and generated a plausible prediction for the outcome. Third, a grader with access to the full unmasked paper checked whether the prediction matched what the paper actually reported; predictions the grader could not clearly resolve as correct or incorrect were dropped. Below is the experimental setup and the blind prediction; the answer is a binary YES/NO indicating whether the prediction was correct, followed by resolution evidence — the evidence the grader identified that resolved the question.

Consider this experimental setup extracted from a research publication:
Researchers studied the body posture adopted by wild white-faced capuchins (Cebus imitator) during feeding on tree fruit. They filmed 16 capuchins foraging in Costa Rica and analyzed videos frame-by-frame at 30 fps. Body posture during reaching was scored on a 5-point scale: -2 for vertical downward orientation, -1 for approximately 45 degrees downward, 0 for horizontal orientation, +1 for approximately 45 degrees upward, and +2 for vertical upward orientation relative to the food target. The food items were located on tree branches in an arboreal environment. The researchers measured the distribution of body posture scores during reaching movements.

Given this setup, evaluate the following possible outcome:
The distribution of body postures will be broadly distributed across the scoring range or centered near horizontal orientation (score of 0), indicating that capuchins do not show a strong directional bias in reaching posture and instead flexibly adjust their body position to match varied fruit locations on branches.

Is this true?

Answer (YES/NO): NO